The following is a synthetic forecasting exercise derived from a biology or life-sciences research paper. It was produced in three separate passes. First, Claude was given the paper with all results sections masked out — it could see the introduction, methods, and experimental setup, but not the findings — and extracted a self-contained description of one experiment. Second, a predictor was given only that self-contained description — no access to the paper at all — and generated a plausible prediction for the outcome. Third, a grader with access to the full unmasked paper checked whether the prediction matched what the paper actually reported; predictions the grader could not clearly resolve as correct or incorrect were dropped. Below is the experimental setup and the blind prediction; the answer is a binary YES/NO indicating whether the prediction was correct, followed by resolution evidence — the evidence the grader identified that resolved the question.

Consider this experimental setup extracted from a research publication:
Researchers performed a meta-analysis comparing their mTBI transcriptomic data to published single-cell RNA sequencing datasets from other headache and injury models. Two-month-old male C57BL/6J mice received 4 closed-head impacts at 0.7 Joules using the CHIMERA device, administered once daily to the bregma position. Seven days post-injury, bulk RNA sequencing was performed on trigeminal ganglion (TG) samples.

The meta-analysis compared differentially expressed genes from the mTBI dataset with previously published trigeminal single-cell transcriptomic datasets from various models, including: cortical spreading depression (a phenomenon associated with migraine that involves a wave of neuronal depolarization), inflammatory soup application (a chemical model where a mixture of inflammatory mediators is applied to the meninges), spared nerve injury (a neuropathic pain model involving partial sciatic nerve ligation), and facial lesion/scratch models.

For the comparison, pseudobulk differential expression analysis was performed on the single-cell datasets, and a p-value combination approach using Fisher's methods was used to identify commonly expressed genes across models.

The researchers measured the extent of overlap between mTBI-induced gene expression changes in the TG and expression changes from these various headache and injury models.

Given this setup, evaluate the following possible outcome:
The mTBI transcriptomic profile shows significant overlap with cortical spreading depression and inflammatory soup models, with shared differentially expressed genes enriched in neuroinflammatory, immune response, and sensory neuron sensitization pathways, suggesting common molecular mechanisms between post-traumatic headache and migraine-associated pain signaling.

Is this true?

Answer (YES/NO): NO